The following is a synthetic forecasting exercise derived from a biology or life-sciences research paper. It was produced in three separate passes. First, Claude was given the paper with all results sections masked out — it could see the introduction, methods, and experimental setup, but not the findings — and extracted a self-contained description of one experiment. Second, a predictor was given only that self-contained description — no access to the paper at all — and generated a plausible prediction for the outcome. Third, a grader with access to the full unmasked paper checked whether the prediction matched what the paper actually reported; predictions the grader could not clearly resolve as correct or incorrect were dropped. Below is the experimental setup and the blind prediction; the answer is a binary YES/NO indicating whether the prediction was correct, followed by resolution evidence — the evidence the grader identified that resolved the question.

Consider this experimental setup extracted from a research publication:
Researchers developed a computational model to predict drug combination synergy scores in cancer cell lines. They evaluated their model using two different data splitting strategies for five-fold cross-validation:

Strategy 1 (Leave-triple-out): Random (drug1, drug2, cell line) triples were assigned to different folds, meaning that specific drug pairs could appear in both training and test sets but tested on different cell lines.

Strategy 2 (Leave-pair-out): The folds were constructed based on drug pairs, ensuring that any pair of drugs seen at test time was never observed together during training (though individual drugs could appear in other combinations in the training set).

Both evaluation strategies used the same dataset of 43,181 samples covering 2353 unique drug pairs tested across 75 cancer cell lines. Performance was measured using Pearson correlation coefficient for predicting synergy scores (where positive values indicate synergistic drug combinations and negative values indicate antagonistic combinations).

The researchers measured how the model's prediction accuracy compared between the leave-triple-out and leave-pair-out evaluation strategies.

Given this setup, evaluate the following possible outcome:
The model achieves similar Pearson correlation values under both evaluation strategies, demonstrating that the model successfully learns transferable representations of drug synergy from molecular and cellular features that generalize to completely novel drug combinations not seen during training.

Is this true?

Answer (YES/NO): YES